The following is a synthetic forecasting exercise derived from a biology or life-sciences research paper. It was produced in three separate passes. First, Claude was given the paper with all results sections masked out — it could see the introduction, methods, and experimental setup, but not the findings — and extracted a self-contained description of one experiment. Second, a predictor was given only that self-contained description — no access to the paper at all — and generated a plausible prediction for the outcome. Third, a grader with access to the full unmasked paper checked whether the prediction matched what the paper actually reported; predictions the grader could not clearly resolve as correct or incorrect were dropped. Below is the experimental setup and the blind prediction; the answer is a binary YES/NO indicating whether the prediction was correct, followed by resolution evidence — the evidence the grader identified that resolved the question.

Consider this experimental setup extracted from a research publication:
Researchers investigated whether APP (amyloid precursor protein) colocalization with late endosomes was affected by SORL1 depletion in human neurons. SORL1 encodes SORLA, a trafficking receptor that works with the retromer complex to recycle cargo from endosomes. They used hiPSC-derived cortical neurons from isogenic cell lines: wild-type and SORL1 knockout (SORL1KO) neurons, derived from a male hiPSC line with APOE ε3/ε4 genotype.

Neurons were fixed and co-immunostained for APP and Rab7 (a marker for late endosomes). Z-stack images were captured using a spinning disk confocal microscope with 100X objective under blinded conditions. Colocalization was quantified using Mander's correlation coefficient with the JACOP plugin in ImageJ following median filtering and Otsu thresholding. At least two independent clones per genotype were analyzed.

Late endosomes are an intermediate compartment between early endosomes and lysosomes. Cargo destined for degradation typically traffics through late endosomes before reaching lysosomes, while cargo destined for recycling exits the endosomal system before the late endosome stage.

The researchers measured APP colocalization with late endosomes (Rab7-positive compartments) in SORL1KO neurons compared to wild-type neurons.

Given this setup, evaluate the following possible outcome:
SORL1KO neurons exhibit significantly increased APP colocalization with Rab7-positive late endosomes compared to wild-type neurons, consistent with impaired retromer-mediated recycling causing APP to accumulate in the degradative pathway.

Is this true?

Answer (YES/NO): NO